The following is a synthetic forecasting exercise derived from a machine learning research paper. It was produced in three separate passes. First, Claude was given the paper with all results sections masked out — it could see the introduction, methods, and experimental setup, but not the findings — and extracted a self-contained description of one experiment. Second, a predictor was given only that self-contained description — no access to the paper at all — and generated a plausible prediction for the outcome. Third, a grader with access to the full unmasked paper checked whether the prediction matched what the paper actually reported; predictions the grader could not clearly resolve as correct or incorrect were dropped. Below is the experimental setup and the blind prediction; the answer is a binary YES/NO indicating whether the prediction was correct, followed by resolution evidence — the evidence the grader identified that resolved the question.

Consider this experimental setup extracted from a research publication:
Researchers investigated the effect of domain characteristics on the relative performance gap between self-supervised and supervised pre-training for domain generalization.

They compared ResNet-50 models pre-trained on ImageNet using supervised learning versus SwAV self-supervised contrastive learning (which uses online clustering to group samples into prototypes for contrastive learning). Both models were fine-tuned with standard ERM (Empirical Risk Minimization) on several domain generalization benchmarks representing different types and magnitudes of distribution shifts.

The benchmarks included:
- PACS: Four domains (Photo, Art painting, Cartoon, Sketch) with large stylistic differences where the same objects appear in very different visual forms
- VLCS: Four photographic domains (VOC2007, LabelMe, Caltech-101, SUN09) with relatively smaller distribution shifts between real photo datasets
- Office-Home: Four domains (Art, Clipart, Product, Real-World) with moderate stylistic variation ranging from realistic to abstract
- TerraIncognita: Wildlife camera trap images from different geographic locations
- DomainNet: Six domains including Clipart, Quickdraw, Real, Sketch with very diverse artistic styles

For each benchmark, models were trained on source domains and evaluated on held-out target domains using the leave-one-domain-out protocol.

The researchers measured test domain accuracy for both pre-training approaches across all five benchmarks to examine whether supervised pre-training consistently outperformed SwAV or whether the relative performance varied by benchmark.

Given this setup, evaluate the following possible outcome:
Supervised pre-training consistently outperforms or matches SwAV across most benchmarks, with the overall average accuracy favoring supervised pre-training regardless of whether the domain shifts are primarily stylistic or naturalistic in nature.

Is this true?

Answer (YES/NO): YES